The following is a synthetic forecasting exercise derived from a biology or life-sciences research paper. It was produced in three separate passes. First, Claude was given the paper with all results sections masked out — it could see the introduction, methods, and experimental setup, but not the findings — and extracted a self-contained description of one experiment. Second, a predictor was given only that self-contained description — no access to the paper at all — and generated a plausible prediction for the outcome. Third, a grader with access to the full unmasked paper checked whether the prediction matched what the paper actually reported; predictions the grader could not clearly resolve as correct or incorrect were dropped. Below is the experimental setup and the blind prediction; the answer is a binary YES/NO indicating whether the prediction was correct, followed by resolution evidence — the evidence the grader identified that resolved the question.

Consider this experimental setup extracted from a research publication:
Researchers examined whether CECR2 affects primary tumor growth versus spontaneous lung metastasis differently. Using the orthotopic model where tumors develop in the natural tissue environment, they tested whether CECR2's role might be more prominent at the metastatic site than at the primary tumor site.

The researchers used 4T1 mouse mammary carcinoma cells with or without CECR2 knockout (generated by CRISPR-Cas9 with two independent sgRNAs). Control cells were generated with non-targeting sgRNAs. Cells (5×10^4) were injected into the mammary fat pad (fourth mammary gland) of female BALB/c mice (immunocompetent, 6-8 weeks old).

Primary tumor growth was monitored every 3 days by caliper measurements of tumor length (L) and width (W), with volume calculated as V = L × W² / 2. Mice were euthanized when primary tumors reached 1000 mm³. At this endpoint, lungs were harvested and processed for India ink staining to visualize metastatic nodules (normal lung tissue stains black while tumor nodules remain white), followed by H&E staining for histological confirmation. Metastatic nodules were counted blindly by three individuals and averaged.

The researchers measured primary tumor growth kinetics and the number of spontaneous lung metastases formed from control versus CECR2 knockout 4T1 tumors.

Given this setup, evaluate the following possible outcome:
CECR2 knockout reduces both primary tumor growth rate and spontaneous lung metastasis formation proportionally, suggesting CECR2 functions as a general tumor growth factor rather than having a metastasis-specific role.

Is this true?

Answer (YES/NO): NO